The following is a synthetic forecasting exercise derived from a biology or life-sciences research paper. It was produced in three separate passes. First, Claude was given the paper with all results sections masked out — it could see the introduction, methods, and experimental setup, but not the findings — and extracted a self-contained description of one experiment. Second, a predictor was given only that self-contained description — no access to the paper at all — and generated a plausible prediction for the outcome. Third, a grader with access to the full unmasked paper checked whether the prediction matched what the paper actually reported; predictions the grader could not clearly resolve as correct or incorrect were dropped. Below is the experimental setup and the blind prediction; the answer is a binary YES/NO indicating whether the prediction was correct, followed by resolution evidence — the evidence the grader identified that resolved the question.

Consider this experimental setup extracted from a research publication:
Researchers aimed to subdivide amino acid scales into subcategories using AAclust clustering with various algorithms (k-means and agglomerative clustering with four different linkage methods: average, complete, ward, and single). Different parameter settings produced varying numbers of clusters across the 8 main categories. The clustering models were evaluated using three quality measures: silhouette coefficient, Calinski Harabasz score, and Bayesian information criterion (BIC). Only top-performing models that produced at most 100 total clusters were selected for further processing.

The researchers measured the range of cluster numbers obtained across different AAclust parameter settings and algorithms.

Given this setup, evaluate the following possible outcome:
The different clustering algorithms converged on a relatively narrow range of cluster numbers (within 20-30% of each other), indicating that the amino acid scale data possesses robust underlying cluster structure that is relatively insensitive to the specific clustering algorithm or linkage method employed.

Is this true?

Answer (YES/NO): NO